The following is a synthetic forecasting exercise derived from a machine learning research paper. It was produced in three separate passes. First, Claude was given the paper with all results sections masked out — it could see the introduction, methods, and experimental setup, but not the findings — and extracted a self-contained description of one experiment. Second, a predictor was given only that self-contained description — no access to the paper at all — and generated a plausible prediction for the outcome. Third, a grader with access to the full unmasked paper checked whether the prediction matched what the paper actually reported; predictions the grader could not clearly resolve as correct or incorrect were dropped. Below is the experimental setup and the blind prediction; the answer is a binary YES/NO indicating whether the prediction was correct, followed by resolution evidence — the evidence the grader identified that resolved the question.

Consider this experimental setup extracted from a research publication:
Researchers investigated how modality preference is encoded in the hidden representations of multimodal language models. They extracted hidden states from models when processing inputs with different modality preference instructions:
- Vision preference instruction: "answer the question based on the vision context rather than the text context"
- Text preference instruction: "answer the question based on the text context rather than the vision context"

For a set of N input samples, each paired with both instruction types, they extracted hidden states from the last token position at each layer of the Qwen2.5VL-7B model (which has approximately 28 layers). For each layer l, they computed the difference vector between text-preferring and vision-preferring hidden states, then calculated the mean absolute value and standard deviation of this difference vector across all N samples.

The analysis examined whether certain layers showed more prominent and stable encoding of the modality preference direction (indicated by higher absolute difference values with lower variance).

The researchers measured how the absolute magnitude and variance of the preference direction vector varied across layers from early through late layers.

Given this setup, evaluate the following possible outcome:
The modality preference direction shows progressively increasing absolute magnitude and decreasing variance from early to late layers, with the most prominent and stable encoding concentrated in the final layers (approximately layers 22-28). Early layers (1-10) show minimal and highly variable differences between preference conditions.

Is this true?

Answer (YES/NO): NO